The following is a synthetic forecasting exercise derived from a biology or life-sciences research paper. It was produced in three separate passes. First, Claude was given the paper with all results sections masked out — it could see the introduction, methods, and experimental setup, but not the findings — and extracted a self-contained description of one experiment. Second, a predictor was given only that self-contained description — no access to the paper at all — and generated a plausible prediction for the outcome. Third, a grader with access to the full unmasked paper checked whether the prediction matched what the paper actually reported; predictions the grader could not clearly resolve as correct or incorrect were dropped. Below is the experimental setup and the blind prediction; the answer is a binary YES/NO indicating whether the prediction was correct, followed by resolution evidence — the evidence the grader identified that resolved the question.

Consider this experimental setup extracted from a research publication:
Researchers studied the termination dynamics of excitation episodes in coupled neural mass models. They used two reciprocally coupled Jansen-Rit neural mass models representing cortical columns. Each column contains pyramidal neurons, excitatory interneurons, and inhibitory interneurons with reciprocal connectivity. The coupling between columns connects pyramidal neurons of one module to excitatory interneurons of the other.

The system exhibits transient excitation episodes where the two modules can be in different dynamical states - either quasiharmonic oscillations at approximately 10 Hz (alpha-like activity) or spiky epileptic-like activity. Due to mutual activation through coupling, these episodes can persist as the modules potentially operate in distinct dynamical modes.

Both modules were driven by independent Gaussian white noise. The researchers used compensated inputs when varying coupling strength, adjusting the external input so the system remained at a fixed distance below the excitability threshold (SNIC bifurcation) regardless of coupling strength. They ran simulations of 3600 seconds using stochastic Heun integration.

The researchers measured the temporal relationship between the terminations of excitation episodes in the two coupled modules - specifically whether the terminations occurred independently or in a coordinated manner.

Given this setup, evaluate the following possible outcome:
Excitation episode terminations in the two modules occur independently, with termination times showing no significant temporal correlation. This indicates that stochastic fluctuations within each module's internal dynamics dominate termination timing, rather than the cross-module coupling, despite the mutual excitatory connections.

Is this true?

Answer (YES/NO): NO